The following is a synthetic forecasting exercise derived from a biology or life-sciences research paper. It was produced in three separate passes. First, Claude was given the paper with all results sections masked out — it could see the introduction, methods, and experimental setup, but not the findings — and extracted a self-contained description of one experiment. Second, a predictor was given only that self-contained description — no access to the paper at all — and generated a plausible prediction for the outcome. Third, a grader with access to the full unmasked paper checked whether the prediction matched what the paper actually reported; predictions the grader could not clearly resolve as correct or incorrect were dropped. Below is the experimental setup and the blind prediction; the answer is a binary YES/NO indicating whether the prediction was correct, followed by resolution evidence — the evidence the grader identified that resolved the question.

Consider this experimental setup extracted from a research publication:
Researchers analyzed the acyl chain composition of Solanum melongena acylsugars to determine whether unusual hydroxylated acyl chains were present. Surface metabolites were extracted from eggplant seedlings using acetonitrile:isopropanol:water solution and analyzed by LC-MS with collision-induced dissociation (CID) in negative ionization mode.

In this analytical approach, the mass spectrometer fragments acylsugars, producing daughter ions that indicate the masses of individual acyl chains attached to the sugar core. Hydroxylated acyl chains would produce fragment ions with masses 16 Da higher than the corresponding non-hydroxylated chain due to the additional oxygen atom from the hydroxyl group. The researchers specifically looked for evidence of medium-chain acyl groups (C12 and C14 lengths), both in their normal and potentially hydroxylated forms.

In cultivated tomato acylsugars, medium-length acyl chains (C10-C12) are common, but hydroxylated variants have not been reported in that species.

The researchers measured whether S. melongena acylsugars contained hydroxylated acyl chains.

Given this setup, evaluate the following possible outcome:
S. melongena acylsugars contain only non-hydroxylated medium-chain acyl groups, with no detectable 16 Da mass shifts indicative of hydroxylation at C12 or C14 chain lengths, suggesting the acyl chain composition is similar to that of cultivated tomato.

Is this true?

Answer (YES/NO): NO